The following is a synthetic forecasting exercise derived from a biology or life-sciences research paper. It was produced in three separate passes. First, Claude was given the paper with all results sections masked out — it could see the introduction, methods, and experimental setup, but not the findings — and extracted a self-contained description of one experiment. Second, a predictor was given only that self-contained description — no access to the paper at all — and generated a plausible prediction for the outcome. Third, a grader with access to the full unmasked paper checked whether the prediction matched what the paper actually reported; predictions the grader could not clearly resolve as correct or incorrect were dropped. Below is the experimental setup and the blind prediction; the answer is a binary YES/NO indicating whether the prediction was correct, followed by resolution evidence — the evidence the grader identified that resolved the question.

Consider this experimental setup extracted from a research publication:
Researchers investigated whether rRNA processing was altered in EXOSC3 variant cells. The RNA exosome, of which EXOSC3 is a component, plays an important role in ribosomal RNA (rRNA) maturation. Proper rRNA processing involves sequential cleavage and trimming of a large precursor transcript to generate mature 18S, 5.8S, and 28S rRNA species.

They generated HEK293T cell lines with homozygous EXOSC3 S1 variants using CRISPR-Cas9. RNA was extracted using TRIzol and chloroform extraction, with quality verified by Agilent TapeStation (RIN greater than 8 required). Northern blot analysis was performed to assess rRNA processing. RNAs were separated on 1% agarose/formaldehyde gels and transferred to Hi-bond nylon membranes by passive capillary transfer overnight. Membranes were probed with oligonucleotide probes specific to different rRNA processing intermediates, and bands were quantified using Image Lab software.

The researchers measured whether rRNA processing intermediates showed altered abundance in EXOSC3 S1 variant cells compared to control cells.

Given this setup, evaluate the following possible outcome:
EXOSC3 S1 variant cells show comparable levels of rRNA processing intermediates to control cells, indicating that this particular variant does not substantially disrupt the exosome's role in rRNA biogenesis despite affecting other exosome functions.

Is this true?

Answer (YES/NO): NO